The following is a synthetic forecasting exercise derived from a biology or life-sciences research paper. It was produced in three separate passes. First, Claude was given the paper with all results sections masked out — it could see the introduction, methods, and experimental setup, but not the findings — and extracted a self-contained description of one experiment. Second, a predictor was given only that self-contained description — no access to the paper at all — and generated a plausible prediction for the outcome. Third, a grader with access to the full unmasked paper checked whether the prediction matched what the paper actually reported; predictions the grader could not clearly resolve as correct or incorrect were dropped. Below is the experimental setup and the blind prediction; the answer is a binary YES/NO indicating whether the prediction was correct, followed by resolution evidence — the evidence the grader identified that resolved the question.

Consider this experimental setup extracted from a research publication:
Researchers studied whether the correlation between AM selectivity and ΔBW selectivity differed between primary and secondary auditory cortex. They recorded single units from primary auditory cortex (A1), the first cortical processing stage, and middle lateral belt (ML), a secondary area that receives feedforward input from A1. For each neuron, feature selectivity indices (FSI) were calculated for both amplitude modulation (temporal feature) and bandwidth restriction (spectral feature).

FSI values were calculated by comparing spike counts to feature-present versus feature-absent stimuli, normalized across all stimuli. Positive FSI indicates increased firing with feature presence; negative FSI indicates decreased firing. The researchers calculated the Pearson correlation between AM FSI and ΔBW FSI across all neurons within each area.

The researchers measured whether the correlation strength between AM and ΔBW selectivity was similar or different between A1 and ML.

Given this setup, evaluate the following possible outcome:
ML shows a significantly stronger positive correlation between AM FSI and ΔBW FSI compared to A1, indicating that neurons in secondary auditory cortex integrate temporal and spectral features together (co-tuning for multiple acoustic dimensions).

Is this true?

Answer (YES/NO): NO